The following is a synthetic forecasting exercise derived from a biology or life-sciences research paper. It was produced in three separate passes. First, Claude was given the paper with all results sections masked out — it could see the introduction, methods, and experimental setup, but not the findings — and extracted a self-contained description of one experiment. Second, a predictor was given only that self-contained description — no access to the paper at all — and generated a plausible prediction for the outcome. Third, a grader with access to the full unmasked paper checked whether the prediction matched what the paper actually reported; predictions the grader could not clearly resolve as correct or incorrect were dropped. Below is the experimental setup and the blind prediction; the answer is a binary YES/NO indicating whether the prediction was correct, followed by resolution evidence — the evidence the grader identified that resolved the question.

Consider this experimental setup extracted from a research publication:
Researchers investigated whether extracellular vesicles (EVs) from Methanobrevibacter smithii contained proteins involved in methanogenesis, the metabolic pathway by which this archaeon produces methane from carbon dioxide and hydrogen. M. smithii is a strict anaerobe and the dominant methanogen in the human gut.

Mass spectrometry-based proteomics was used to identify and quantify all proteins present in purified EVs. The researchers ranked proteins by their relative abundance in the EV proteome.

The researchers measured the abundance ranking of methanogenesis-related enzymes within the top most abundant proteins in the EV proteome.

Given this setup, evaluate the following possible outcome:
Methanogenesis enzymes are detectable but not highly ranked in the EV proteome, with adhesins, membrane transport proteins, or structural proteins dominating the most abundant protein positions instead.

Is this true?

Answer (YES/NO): NO